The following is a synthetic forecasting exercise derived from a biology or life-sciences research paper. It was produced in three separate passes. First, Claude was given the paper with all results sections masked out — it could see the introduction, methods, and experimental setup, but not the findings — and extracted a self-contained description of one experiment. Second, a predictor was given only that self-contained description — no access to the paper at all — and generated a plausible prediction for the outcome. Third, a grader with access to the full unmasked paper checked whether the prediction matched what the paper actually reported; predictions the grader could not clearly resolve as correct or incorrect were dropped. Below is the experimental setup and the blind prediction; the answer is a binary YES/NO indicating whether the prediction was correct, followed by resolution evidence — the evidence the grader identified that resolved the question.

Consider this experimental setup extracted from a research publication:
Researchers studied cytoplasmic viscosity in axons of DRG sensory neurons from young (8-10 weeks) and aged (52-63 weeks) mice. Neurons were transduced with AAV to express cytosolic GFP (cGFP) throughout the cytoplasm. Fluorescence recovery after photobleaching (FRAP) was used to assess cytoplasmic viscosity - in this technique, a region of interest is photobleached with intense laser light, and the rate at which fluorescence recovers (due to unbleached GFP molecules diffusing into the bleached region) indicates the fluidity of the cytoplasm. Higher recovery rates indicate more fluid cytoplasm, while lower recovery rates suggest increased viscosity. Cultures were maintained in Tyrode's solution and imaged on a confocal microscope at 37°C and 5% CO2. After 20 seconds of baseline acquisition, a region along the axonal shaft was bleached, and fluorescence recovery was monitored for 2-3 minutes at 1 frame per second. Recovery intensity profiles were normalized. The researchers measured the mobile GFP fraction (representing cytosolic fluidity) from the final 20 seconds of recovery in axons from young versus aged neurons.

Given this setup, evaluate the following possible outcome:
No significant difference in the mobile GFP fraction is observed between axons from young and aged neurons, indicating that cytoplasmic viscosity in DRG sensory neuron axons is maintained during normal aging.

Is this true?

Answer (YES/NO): NO